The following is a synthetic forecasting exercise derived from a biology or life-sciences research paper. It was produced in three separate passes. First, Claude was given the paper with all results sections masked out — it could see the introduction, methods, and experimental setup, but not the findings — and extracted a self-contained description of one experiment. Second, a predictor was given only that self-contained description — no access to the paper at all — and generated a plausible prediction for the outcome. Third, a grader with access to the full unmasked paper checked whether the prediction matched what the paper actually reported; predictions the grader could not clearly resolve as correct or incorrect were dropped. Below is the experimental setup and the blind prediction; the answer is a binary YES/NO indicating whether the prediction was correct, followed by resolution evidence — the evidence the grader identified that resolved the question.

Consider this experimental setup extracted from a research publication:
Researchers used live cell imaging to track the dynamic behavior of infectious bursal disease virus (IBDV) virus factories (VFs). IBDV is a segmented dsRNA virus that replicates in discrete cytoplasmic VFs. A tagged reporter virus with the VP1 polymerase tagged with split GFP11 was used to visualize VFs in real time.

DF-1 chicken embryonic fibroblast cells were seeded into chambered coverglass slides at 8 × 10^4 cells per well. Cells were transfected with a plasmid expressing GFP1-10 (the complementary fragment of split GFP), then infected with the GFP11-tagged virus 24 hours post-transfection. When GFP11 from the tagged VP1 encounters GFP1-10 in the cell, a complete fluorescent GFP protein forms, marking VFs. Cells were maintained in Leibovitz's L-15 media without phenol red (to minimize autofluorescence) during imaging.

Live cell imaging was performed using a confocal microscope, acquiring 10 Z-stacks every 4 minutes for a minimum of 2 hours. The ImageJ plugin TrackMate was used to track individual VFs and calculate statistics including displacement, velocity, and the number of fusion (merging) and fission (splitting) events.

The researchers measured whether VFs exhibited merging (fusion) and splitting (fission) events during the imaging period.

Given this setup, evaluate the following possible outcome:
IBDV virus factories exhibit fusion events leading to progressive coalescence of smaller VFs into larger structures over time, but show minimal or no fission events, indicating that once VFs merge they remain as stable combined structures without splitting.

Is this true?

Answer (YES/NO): NO